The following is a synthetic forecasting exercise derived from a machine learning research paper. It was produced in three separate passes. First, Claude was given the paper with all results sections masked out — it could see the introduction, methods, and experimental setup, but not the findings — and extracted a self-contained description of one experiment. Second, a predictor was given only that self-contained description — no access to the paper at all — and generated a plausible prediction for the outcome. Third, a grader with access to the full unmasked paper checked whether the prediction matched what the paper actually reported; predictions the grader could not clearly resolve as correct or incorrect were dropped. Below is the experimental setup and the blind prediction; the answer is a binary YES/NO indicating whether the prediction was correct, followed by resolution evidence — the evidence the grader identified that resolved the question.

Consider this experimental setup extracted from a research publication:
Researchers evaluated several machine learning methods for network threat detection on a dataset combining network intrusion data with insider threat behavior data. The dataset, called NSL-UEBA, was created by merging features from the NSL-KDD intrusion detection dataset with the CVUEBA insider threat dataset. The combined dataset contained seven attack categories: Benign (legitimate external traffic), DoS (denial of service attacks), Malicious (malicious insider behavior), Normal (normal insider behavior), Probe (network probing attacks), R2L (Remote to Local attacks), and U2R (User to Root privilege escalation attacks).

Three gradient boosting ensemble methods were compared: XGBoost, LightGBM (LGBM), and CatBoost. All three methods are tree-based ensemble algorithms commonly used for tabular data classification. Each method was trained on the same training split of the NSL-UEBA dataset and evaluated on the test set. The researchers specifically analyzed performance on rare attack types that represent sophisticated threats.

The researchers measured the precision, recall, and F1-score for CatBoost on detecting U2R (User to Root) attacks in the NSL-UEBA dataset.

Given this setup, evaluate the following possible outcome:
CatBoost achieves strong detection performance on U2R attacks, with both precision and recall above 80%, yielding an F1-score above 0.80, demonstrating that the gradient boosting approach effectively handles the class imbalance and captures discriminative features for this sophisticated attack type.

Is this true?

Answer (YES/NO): NO